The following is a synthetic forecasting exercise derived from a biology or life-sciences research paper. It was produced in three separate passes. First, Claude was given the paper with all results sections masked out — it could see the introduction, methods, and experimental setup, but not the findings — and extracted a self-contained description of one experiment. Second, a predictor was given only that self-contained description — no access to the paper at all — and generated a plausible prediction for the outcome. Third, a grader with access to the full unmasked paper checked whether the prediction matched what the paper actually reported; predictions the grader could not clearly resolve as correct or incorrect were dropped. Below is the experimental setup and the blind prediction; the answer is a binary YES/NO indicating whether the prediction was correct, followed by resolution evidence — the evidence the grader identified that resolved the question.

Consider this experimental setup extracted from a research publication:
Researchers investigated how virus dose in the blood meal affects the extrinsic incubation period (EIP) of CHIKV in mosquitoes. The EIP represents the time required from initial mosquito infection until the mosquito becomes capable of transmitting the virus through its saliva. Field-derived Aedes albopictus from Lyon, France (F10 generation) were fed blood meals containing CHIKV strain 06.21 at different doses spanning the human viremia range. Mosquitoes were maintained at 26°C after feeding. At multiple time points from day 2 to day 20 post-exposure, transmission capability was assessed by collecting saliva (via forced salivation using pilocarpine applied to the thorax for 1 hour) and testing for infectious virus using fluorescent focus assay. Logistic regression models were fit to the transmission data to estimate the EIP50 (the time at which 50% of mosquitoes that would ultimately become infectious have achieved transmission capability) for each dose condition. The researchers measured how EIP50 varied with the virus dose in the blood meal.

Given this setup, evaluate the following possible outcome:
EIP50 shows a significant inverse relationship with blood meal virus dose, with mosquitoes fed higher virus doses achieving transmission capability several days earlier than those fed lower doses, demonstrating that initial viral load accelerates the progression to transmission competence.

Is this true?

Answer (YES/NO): NO